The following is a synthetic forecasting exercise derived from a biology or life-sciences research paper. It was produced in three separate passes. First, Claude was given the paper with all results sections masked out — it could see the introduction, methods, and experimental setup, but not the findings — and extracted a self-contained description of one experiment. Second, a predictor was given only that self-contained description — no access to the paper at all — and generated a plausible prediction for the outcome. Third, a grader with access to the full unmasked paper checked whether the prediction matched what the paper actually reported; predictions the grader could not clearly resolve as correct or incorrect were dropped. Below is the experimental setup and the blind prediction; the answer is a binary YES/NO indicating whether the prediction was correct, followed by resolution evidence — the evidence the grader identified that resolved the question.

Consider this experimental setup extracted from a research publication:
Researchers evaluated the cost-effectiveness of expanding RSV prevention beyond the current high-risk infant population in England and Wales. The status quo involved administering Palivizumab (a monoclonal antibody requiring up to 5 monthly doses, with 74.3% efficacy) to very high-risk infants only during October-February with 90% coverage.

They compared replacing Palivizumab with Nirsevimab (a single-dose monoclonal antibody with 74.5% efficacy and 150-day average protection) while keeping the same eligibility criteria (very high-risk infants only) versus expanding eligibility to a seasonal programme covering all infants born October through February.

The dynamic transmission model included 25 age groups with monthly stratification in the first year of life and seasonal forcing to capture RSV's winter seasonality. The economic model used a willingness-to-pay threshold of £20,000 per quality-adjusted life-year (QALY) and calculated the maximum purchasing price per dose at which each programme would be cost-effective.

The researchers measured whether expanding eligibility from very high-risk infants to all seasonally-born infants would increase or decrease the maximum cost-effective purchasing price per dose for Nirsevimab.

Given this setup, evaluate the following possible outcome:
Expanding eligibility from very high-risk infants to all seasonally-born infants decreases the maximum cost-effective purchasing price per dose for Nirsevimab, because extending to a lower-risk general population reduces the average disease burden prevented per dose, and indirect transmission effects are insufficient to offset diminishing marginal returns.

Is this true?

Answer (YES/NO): NO